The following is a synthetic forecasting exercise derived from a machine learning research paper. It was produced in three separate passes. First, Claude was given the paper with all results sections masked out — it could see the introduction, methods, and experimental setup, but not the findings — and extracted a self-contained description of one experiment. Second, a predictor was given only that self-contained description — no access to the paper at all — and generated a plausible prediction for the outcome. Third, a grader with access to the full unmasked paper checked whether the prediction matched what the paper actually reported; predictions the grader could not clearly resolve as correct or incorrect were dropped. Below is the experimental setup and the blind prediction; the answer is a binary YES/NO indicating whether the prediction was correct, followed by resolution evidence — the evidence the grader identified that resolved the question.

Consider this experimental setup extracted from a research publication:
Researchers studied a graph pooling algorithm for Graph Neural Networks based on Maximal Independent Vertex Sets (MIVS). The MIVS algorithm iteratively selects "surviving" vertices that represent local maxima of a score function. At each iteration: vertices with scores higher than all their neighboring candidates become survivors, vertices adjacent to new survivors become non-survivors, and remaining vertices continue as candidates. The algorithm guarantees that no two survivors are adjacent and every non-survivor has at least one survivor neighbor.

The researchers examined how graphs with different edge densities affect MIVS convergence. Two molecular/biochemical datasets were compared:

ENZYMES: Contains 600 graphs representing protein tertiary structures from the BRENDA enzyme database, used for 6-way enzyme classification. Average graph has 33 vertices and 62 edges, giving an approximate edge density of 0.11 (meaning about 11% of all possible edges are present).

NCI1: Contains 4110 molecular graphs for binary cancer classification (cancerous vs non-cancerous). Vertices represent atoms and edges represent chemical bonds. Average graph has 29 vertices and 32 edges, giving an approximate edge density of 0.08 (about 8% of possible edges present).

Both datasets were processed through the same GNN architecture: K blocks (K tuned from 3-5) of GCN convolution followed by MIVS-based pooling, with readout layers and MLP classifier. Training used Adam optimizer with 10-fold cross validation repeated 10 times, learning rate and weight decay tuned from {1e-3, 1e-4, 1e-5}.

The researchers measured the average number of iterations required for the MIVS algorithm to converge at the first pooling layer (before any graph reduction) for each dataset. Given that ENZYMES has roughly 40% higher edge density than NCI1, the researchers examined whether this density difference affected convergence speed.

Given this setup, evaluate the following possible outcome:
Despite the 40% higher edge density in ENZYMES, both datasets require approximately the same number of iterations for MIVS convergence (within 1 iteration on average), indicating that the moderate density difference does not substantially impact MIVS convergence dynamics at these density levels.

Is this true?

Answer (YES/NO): YES